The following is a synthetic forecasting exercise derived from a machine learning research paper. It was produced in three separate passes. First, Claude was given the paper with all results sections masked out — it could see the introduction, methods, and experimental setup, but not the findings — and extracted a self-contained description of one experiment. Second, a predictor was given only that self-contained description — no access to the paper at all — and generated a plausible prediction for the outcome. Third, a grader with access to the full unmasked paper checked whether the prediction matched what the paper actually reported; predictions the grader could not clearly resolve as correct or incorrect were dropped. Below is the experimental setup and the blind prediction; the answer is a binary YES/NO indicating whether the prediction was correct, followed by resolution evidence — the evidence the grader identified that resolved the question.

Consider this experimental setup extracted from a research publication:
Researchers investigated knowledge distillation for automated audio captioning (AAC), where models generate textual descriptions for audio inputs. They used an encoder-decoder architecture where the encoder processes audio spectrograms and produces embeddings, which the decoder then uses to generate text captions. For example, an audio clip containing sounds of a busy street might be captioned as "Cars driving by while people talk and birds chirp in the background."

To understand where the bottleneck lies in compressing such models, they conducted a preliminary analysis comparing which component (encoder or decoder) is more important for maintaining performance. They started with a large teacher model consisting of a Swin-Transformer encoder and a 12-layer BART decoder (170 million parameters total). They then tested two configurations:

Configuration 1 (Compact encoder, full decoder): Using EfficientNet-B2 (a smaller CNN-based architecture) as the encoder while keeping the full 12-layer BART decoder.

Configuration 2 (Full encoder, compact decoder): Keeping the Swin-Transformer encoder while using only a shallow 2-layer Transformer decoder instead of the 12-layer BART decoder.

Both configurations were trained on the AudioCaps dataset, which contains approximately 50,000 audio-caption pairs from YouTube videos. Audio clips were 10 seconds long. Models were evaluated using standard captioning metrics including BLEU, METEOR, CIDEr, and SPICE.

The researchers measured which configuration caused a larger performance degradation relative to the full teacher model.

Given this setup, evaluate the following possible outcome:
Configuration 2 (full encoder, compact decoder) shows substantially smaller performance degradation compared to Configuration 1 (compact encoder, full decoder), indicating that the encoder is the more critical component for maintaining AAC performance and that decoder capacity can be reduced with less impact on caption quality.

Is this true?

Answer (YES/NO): YES